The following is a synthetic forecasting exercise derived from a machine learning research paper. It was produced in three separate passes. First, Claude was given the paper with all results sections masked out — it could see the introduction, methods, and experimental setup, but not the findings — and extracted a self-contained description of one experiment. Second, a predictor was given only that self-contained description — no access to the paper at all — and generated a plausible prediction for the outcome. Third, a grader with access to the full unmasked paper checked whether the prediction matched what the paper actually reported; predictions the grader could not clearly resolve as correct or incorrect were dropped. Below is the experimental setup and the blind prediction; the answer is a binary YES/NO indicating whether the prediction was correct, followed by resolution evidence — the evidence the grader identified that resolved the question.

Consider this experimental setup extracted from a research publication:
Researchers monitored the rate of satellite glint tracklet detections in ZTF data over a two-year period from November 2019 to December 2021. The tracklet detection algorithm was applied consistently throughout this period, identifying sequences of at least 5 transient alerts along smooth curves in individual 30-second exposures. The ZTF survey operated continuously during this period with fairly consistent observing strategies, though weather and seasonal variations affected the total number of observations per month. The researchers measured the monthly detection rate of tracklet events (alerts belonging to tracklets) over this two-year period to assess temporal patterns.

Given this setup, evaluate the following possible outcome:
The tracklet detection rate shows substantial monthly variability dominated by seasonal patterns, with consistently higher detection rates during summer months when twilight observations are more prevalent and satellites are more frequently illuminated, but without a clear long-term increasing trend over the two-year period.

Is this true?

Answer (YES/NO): NO